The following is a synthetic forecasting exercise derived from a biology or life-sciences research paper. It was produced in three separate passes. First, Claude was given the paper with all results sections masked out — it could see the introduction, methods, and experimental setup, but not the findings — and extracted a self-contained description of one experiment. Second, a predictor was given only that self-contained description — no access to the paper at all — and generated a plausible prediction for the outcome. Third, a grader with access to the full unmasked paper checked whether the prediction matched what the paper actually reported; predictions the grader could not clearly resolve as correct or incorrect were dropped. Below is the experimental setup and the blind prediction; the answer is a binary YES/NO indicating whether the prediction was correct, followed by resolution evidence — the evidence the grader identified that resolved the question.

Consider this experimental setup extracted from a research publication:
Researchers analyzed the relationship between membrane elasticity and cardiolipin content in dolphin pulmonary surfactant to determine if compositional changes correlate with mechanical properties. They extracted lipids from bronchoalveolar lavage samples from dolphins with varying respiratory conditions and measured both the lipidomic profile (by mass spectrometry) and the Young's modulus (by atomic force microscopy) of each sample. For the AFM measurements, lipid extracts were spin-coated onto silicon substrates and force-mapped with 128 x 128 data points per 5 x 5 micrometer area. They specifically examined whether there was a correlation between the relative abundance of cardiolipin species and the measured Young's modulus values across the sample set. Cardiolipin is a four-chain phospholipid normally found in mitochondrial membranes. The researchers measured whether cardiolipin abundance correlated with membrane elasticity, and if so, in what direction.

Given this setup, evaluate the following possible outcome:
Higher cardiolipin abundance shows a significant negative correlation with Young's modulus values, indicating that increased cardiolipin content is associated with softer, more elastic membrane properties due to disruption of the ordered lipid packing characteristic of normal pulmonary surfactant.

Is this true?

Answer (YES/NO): NO